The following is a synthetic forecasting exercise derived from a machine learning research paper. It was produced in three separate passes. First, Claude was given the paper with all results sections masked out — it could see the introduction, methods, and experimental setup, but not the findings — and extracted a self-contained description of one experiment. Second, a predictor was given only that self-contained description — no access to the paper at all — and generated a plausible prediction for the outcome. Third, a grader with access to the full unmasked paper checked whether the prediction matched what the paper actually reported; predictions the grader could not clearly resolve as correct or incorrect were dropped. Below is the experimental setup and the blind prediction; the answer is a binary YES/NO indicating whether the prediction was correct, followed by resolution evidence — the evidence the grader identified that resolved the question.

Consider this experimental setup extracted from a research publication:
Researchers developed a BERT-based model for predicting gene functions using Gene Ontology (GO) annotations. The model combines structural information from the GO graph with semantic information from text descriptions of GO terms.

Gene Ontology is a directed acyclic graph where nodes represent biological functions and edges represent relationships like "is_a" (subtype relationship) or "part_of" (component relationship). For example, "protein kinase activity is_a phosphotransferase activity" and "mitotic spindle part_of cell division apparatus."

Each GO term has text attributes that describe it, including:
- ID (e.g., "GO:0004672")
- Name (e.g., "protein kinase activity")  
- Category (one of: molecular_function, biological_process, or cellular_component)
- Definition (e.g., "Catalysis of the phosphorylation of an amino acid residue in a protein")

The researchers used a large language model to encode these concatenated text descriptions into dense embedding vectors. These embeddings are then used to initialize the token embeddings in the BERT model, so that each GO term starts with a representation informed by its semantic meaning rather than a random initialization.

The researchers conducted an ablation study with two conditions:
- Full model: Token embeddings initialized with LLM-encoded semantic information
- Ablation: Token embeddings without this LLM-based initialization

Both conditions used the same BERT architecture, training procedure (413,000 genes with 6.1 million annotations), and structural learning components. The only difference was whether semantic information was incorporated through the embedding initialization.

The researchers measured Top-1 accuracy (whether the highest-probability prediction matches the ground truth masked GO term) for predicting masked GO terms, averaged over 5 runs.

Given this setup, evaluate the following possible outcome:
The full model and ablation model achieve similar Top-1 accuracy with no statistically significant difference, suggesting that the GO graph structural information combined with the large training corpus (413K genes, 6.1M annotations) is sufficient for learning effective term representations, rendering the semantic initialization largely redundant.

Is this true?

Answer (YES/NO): NO